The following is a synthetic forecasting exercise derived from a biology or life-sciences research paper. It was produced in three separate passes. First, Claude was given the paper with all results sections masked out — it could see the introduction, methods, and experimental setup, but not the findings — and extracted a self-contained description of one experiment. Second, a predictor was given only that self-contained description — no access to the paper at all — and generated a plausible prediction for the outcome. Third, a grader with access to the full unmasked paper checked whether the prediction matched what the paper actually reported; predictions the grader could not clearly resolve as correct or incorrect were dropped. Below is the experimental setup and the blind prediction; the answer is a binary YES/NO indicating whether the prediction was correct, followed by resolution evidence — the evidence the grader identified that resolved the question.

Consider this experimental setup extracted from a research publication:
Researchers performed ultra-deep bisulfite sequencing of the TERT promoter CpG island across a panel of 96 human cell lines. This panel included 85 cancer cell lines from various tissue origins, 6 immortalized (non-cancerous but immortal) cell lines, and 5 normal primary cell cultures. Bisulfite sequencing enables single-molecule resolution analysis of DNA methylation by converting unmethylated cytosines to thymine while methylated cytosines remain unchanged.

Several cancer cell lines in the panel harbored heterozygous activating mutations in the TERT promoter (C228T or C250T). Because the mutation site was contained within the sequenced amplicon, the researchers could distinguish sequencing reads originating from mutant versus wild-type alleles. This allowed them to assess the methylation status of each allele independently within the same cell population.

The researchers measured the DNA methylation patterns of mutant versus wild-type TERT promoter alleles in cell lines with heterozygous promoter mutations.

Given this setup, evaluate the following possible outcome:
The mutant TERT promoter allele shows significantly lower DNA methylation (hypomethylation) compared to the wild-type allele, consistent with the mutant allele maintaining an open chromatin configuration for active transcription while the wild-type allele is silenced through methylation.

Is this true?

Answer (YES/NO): YES